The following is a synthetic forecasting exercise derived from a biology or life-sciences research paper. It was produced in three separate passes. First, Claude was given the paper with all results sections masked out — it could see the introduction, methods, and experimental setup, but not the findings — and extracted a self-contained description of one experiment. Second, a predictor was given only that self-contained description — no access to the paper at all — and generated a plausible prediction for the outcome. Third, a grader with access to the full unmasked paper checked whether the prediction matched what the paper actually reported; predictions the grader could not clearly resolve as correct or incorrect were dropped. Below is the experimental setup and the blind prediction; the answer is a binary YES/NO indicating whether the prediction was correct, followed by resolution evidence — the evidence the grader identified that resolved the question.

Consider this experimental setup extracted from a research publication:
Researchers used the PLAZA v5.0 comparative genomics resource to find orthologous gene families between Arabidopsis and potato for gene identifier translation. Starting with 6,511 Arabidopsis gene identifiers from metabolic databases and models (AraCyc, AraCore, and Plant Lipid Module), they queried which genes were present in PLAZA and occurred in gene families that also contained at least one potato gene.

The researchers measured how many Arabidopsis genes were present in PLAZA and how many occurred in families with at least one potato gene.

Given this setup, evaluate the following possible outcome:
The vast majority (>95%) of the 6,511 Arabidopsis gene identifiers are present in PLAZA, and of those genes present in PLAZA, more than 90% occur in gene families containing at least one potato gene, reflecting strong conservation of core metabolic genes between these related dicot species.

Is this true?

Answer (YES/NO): YES